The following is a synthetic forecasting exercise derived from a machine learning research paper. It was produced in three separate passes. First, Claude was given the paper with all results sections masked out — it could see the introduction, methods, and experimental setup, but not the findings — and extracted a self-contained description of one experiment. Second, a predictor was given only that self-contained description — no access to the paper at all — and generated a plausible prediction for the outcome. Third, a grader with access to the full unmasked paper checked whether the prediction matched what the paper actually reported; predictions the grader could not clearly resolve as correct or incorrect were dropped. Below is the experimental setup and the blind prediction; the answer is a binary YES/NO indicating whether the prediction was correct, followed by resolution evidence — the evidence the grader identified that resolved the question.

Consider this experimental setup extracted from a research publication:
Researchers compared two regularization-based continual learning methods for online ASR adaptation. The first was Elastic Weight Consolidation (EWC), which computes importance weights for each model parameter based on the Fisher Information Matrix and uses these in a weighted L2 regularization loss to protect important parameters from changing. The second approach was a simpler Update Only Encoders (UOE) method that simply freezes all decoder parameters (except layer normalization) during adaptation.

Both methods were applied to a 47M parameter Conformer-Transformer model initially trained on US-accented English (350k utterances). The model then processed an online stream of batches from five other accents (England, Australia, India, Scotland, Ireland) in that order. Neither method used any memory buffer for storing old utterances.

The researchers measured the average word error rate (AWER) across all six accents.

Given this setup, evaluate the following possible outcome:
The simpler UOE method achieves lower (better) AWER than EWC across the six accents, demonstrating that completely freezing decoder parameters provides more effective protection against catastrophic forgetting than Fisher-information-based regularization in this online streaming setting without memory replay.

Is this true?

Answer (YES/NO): YES